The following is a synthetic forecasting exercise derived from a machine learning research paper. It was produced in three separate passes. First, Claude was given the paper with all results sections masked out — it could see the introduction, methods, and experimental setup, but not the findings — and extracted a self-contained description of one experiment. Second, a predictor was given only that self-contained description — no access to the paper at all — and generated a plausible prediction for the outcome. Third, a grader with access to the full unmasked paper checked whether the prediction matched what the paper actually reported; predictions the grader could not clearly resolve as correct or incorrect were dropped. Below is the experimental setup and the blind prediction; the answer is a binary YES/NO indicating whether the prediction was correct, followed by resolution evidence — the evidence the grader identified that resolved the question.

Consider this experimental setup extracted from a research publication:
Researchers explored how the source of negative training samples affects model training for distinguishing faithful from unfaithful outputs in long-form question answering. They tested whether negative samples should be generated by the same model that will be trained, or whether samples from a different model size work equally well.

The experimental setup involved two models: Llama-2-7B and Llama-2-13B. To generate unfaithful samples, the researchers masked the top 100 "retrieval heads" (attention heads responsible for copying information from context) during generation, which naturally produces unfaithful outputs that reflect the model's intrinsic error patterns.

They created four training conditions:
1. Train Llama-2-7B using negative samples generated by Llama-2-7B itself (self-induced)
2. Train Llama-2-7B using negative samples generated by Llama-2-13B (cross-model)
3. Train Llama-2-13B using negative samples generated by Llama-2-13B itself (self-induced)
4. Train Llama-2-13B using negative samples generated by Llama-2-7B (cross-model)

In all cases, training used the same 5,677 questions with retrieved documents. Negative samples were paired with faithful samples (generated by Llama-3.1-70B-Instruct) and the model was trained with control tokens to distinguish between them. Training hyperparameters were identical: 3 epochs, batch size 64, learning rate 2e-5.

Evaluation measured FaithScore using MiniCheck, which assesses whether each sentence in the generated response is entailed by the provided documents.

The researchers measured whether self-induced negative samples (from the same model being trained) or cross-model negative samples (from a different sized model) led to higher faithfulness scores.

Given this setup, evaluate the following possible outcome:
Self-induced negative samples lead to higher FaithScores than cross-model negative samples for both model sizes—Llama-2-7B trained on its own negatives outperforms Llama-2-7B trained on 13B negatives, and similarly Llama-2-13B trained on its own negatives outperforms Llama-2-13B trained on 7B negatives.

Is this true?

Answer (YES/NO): YES